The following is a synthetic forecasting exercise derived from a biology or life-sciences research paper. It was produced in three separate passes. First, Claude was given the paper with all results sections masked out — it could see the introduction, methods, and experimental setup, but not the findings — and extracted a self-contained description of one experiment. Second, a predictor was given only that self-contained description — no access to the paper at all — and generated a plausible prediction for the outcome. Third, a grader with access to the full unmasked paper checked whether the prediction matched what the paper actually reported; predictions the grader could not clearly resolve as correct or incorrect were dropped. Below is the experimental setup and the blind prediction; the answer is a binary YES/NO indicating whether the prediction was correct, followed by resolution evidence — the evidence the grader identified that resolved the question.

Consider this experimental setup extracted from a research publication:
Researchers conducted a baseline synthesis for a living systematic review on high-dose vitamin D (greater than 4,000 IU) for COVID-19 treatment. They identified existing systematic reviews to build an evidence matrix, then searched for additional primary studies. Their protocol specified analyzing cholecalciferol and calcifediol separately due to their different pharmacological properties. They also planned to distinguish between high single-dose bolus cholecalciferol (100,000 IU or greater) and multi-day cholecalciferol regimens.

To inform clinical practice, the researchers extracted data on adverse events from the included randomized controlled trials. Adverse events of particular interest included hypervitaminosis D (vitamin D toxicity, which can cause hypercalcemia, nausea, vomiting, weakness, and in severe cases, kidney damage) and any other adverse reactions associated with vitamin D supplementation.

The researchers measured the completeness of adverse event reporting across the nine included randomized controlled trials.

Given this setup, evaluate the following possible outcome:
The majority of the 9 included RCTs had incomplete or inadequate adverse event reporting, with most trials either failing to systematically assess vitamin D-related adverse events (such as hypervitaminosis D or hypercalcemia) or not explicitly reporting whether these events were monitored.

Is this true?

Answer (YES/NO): NO